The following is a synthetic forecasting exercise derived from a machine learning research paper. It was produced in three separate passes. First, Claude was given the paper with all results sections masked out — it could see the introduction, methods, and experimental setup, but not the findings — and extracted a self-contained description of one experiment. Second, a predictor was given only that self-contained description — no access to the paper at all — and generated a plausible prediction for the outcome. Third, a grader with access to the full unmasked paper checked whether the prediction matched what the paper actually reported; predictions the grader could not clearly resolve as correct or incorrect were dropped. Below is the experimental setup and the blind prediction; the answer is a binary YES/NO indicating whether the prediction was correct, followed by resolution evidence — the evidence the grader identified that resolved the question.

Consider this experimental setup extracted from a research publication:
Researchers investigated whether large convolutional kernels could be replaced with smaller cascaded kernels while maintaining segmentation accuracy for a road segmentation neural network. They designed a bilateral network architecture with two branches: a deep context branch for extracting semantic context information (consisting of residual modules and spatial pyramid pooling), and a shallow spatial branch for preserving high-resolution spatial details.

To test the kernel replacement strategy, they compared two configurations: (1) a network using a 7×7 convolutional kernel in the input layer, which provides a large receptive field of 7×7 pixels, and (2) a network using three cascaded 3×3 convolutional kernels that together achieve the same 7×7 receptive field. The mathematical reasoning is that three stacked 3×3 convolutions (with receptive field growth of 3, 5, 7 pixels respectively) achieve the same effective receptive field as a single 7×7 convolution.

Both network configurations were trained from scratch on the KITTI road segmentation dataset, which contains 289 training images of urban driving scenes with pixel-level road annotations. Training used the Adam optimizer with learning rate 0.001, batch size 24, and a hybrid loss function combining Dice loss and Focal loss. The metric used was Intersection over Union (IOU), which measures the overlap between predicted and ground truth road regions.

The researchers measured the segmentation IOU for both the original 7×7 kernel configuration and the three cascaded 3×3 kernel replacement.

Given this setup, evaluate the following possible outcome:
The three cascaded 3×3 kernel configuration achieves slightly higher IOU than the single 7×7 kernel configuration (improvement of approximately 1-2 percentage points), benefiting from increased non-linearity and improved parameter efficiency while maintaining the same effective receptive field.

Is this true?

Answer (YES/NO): NO